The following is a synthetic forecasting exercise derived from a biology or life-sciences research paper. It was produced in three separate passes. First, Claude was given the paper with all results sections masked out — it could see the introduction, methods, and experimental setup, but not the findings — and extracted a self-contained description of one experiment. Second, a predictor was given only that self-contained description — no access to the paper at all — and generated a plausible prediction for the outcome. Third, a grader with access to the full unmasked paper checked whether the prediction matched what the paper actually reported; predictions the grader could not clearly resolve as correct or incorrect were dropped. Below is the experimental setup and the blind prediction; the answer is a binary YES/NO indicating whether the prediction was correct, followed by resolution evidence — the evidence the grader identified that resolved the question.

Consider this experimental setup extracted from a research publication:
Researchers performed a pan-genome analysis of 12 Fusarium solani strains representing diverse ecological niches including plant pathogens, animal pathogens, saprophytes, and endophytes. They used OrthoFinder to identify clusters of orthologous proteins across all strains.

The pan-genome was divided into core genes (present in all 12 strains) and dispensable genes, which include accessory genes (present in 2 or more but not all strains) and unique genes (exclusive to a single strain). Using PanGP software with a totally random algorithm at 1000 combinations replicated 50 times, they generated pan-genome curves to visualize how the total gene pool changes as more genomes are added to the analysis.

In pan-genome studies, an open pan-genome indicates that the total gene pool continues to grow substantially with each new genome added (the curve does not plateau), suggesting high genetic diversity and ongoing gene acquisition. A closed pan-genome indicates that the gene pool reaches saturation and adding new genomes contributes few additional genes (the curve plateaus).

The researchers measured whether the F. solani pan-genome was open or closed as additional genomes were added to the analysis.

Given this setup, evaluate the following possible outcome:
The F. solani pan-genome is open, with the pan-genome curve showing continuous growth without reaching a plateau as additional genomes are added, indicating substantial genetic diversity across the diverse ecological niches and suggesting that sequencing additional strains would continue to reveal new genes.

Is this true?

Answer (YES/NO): NO